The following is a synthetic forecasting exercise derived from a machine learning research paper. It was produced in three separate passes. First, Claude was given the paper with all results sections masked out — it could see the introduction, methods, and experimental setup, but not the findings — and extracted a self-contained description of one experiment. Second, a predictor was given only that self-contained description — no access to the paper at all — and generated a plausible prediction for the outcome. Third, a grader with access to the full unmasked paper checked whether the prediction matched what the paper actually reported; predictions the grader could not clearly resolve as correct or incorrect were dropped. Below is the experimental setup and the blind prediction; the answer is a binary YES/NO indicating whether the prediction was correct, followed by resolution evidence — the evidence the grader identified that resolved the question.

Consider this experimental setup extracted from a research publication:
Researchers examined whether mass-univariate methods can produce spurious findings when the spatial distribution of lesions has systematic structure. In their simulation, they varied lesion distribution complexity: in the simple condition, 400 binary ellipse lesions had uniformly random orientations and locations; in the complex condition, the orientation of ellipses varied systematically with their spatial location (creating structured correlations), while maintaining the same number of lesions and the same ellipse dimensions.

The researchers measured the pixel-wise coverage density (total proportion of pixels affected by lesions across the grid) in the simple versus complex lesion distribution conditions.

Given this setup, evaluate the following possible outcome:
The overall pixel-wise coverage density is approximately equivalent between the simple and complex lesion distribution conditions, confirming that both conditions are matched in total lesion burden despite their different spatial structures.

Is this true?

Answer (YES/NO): YES